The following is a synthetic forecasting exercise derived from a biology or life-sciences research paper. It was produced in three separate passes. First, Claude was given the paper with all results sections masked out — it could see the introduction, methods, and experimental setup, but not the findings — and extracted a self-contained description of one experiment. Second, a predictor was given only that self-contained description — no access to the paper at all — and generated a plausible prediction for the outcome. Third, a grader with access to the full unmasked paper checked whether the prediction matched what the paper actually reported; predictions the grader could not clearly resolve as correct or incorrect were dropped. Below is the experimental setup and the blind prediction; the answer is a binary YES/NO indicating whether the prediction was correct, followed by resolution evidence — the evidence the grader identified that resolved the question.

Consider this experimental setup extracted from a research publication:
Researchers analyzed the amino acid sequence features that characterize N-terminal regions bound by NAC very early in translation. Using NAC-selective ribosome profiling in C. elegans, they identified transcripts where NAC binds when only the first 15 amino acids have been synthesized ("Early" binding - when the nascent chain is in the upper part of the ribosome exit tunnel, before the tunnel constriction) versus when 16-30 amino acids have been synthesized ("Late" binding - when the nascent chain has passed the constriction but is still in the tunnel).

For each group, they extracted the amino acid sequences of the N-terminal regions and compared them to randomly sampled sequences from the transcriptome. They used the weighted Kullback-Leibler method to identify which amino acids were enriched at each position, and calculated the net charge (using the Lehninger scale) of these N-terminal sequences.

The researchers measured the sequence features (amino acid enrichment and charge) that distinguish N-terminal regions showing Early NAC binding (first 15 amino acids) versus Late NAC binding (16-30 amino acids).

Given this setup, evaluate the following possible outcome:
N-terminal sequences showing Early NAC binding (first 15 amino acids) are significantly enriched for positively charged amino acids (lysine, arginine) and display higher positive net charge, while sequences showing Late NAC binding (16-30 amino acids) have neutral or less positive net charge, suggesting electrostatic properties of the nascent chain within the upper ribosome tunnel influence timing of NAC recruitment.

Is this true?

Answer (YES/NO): NO